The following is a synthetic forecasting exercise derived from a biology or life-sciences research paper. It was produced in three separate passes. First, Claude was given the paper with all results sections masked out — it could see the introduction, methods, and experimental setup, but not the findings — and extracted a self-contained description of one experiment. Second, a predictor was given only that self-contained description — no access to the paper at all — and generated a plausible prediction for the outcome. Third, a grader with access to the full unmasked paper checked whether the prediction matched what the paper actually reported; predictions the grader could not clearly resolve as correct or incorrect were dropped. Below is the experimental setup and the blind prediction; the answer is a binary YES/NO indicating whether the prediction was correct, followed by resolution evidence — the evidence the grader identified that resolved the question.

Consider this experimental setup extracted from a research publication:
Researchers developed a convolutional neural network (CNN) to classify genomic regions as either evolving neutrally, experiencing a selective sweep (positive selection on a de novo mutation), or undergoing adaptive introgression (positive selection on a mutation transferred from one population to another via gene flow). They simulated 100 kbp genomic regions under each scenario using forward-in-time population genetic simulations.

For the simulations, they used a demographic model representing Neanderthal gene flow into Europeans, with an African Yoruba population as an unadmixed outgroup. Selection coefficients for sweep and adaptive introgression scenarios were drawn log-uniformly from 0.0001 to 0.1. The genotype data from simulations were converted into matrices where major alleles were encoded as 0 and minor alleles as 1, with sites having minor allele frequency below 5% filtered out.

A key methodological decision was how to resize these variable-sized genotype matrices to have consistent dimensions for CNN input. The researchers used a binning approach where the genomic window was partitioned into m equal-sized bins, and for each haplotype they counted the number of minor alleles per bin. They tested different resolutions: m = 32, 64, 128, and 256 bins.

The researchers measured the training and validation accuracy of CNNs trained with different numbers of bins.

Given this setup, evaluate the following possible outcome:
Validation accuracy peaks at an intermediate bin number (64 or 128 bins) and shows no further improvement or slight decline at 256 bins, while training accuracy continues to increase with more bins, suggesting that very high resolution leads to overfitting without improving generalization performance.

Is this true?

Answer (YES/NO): NO